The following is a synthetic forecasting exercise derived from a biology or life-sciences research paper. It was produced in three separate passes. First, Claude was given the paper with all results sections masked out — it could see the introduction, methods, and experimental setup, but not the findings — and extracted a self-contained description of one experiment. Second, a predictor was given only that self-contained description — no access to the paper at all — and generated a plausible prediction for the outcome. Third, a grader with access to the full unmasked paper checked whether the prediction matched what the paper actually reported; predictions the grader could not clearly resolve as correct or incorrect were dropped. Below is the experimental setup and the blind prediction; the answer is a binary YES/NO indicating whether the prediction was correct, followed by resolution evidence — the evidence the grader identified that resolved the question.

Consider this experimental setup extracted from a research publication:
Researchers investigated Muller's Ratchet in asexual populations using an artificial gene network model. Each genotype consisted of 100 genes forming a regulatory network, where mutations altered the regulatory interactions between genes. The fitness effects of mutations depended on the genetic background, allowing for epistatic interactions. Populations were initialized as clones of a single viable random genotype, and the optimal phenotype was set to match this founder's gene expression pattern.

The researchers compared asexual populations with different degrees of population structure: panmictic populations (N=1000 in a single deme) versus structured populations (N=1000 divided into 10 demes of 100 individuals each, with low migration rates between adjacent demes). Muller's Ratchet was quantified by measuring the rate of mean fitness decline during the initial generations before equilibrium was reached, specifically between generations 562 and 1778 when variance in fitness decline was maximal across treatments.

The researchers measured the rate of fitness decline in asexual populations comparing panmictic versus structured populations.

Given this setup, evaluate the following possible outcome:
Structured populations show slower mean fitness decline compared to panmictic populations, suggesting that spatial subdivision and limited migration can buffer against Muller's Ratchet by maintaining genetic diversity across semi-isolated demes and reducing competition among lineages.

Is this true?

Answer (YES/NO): NO